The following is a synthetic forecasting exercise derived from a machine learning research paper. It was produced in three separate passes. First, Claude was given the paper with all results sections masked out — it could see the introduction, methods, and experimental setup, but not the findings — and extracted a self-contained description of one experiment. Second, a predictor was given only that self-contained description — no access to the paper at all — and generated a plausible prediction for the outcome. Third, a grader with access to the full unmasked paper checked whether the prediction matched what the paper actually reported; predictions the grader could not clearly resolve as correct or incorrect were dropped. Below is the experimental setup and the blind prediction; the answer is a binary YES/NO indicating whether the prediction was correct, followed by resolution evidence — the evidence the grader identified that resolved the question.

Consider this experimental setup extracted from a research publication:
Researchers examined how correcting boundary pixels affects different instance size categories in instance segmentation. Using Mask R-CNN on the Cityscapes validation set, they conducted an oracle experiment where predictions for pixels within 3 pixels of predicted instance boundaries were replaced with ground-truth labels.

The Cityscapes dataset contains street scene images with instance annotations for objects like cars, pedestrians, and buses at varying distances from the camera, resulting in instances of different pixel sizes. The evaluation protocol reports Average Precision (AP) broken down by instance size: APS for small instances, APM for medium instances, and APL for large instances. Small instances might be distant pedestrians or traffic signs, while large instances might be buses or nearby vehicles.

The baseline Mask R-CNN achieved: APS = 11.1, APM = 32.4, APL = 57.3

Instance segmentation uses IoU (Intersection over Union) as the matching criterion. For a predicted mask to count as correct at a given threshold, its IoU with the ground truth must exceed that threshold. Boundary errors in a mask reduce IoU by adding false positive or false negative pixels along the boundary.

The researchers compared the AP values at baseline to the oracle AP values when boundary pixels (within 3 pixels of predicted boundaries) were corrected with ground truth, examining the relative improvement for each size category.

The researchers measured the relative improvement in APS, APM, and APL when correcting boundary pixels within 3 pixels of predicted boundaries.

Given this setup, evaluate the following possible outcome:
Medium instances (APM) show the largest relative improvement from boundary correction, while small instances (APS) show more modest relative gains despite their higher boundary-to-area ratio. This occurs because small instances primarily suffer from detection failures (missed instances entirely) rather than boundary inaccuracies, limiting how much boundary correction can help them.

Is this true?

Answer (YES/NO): NO